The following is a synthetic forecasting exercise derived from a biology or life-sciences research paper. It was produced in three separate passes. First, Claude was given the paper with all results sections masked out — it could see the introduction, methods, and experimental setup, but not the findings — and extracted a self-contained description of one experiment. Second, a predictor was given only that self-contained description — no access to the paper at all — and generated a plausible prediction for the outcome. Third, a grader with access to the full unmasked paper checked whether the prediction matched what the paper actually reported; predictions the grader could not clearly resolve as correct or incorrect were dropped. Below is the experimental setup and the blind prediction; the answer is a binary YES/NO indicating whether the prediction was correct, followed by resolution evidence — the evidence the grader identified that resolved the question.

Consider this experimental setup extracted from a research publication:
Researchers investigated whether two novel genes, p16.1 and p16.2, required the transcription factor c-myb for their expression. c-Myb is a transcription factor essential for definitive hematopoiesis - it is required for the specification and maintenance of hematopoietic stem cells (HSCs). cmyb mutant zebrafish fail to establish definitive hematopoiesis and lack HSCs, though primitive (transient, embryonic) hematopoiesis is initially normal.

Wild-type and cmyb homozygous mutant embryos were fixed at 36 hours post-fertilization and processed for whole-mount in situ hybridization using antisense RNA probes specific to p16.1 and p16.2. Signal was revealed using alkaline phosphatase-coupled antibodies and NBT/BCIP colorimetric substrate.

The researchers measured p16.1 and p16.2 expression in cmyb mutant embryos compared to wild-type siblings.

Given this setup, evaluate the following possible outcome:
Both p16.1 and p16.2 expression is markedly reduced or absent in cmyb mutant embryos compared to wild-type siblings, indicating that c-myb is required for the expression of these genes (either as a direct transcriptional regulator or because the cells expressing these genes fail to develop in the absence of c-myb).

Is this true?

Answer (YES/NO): YES